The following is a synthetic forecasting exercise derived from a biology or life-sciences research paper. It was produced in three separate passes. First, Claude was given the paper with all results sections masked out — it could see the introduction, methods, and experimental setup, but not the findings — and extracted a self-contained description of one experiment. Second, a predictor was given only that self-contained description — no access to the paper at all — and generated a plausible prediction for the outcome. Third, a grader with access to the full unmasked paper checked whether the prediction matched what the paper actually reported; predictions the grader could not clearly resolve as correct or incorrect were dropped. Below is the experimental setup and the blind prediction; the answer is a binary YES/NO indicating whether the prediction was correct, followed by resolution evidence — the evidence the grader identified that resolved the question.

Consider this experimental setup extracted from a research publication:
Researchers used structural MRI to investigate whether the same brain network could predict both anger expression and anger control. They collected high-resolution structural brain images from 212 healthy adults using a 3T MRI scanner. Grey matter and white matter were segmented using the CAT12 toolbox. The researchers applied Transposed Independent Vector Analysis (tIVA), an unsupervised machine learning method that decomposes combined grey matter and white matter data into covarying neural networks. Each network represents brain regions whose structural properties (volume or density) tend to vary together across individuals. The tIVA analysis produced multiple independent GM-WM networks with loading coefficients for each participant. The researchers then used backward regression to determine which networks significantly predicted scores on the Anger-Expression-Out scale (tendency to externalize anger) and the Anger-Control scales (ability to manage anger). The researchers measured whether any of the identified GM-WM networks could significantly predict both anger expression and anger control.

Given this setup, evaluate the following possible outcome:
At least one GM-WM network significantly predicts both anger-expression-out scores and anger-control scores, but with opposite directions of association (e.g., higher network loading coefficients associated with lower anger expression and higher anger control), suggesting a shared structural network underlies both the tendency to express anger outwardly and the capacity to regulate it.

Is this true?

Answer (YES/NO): YES